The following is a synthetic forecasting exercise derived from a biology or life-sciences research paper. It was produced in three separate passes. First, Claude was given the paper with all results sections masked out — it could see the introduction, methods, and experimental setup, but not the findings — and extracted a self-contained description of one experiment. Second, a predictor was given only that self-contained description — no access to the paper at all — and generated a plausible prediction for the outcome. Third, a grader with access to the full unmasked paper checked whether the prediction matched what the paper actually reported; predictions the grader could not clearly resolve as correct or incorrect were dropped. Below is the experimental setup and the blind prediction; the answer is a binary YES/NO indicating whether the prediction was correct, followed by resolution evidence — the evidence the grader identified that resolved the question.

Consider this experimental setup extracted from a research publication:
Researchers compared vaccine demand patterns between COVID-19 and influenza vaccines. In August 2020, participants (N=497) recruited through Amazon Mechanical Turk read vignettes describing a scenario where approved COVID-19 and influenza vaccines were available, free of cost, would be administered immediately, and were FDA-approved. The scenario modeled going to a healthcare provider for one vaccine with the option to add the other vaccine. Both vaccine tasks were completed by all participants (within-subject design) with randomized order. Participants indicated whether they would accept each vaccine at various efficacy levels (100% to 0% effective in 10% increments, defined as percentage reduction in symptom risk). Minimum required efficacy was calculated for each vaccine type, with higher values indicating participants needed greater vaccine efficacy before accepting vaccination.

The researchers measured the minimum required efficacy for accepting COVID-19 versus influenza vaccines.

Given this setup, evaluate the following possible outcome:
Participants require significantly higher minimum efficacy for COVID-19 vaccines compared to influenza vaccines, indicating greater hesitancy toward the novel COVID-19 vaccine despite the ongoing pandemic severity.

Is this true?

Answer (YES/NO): NO